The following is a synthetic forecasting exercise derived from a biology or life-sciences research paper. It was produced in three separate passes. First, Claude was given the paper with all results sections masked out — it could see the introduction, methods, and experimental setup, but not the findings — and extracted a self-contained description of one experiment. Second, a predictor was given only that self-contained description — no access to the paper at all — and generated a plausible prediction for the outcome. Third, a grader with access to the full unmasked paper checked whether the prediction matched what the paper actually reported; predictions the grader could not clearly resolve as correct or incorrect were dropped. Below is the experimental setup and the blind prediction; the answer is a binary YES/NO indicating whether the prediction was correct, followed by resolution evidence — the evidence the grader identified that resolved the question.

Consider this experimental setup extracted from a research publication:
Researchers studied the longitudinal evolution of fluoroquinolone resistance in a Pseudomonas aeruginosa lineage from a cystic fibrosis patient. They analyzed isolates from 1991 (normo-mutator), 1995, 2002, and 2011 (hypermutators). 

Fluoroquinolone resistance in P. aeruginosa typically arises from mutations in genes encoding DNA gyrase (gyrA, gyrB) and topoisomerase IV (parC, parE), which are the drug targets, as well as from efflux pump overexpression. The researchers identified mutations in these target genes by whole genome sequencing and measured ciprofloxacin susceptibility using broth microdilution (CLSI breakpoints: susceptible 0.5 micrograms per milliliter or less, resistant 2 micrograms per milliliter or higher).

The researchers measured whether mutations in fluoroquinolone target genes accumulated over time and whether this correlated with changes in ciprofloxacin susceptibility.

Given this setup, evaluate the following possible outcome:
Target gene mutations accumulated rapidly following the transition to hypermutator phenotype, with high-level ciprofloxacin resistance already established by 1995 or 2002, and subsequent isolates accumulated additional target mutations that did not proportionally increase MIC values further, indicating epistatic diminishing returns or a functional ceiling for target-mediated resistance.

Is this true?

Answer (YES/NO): NO